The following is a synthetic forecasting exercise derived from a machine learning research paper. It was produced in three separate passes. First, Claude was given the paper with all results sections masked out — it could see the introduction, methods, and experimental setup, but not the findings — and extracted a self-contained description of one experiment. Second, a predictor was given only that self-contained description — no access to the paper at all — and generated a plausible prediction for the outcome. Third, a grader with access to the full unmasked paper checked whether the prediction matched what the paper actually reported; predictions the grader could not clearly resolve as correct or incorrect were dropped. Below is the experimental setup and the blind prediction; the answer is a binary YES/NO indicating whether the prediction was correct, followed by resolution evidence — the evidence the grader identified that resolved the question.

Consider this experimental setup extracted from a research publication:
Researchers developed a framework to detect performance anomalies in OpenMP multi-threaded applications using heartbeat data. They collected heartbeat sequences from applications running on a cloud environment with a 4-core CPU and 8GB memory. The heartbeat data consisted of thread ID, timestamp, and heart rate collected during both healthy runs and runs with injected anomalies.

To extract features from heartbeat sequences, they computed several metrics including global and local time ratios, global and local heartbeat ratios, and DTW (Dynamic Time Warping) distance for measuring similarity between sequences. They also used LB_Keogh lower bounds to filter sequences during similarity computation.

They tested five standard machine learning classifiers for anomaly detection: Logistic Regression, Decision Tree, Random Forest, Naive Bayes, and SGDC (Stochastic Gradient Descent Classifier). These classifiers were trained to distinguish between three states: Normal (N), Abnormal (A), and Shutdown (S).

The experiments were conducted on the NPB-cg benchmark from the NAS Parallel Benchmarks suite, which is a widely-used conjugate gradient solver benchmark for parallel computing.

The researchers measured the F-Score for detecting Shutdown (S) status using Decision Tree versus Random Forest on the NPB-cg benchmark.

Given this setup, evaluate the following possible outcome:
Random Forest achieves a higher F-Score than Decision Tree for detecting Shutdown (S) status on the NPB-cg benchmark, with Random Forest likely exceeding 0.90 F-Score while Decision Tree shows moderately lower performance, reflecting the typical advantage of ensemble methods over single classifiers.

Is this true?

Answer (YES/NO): NO